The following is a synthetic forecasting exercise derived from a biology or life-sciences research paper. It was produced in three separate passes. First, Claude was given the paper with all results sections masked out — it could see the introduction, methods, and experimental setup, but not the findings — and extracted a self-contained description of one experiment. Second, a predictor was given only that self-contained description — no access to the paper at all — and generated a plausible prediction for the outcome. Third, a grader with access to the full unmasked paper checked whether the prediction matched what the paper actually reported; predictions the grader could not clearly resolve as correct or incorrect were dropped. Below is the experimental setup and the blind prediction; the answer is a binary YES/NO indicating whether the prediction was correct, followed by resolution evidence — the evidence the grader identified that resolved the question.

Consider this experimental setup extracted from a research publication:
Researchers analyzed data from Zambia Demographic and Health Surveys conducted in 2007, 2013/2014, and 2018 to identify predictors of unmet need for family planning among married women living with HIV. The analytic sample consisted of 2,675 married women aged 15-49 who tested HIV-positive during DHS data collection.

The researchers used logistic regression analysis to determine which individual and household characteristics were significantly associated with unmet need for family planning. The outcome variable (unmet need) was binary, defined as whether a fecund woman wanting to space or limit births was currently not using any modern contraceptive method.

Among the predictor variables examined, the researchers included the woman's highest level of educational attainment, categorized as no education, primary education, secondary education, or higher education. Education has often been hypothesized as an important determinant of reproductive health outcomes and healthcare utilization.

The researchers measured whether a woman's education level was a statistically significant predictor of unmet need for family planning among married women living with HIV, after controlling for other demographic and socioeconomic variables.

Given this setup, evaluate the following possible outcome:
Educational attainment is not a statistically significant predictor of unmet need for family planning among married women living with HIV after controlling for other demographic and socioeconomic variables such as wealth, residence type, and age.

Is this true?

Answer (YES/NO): YES